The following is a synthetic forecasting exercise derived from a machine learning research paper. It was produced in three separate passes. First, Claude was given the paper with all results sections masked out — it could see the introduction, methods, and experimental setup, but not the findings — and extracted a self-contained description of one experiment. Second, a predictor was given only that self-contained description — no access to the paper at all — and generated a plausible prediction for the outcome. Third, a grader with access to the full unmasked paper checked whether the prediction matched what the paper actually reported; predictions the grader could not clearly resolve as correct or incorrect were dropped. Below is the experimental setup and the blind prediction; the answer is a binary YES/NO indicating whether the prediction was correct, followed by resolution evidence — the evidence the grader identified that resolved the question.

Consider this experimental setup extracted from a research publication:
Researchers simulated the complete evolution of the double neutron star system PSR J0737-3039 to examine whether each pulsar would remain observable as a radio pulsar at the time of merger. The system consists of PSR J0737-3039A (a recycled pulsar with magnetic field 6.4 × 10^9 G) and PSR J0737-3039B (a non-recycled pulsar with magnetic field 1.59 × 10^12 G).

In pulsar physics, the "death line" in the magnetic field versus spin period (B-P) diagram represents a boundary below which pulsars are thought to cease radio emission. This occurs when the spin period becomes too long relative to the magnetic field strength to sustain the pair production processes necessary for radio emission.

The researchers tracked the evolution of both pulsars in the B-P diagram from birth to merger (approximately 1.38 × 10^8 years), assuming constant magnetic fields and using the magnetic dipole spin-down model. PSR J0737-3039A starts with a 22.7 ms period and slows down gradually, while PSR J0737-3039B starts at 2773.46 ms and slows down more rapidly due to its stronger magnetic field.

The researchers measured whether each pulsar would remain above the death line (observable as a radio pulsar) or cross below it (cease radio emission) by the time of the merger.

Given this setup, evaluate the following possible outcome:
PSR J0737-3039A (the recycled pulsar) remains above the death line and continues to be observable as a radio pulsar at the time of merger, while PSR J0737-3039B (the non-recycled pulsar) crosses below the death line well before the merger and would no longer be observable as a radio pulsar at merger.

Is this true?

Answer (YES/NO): YES